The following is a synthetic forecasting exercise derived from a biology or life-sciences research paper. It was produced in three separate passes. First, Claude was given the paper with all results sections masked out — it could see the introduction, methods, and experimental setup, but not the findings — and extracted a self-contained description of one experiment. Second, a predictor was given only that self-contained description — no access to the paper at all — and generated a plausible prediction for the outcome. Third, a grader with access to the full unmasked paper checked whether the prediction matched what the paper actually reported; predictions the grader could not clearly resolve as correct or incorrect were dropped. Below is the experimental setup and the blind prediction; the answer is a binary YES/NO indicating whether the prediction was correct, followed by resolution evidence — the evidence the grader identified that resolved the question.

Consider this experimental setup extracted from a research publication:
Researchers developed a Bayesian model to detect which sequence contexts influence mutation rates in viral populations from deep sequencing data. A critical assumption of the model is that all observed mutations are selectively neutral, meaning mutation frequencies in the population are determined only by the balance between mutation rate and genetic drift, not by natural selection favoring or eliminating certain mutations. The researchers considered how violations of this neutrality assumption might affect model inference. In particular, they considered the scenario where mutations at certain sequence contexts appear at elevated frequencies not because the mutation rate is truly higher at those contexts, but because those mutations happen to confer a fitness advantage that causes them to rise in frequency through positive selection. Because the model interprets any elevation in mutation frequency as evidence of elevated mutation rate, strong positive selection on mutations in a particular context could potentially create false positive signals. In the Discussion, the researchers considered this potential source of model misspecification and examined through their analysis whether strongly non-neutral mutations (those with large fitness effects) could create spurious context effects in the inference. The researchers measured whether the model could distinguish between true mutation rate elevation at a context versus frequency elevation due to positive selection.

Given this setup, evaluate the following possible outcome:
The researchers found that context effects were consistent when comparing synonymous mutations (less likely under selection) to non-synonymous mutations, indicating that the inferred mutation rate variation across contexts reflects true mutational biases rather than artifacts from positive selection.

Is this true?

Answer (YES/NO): NO